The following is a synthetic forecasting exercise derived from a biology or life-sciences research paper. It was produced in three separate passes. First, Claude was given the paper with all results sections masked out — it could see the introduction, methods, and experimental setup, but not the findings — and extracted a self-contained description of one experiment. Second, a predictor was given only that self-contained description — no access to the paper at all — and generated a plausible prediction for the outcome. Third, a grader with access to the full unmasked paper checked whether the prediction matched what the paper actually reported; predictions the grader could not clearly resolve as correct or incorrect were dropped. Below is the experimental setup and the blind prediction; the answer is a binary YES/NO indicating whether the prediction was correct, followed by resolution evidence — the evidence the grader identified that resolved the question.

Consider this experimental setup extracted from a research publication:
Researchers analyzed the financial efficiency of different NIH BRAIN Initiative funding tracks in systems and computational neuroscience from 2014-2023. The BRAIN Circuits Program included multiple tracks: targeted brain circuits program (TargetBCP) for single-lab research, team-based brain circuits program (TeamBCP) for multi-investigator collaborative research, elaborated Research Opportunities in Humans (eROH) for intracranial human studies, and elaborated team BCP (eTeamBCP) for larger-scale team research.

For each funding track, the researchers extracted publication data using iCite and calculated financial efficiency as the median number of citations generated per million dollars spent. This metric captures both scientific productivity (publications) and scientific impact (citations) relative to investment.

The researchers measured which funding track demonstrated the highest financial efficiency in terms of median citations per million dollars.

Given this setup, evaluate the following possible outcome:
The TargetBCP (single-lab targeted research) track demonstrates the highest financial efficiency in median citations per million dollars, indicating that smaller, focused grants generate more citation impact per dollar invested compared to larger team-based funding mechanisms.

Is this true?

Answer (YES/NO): NO